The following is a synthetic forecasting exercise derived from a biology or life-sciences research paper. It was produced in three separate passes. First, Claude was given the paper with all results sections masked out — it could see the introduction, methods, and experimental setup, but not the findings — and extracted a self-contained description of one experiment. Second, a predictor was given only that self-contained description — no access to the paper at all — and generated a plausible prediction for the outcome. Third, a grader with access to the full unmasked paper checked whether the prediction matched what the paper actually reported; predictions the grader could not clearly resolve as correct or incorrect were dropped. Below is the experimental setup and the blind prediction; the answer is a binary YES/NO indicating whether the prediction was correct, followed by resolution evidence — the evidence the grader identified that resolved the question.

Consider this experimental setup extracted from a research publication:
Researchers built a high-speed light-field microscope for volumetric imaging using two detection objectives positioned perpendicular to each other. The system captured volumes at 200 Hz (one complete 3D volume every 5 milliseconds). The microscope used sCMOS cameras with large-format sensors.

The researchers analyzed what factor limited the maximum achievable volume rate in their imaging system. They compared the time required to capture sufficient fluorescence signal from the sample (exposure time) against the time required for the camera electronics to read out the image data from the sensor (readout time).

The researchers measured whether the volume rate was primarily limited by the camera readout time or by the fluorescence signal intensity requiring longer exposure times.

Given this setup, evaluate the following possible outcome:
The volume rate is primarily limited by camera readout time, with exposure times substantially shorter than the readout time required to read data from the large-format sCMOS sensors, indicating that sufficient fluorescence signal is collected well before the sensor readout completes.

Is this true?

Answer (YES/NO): YES